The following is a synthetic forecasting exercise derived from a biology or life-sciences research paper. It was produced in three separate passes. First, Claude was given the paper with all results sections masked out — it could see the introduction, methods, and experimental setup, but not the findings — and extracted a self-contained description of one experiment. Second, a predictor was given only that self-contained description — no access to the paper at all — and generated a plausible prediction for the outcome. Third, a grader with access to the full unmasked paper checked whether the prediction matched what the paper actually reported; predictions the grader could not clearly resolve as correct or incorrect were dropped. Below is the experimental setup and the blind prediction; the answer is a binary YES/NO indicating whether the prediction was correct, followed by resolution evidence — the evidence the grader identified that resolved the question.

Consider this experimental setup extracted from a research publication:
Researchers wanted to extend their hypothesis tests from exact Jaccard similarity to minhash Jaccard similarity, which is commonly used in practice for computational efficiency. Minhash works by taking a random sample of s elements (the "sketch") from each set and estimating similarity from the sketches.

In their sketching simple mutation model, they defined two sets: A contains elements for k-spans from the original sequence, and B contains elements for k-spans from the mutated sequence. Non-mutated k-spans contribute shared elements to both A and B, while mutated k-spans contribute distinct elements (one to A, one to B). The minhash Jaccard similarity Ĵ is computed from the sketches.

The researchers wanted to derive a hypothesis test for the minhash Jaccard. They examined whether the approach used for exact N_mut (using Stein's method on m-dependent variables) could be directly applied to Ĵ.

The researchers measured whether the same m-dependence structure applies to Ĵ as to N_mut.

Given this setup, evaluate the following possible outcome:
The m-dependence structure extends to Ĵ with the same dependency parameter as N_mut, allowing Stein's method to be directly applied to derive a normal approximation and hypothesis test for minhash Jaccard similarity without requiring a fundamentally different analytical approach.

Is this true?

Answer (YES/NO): NO